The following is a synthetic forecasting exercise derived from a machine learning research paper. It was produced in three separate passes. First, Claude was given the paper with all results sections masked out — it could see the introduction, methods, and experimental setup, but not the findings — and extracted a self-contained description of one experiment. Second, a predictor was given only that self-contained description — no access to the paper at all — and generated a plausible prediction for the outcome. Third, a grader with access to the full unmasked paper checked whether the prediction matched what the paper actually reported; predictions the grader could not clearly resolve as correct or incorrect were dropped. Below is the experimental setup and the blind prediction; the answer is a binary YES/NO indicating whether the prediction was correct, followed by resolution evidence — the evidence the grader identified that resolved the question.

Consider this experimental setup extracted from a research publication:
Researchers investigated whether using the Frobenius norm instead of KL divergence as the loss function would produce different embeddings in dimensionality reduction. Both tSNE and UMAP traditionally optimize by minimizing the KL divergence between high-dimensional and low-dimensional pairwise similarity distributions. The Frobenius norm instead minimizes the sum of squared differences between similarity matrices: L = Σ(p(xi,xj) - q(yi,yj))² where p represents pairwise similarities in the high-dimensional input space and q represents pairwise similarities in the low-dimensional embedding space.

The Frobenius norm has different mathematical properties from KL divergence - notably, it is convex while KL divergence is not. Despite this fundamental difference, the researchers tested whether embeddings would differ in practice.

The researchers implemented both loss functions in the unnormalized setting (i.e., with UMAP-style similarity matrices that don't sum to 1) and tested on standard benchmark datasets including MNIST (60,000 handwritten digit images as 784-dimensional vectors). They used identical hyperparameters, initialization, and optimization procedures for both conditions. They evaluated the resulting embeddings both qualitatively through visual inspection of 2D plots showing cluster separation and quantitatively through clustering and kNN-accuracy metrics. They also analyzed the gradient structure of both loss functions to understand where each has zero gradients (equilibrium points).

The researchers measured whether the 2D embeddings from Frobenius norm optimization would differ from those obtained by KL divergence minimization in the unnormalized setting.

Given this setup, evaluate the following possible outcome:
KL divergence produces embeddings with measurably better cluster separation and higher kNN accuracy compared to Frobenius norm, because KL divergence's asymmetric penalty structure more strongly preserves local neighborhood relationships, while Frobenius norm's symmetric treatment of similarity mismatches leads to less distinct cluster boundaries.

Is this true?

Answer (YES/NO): NO